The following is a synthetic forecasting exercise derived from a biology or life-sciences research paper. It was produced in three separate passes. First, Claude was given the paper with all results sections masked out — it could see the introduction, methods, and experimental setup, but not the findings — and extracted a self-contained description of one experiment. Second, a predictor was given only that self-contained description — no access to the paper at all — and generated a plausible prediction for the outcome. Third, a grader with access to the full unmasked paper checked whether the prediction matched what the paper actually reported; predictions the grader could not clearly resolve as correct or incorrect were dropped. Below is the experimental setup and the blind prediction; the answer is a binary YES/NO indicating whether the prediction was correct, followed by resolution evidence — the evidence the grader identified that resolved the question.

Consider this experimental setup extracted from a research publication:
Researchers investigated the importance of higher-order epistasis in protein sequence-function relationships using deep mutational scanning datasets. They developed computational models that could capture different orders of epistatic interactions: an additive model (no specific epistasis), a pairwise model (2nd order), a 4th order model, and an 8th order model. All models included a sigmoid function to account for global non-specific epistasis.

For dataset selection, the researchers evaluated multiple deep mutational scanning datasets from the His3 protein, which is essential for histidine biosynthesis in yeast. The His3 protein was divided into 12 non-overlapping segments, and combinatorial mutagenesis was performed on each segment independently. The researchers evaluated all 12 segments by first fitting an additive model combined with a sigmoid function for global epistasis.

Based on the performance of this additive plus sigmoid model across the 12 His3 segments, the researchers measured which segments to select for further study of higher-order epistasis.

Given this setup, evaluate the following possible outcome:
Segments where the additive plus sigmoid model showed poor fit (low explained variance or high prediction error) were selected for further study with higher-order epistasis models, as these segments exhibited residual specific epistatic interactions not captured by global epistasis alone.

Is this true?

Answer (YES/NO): NO